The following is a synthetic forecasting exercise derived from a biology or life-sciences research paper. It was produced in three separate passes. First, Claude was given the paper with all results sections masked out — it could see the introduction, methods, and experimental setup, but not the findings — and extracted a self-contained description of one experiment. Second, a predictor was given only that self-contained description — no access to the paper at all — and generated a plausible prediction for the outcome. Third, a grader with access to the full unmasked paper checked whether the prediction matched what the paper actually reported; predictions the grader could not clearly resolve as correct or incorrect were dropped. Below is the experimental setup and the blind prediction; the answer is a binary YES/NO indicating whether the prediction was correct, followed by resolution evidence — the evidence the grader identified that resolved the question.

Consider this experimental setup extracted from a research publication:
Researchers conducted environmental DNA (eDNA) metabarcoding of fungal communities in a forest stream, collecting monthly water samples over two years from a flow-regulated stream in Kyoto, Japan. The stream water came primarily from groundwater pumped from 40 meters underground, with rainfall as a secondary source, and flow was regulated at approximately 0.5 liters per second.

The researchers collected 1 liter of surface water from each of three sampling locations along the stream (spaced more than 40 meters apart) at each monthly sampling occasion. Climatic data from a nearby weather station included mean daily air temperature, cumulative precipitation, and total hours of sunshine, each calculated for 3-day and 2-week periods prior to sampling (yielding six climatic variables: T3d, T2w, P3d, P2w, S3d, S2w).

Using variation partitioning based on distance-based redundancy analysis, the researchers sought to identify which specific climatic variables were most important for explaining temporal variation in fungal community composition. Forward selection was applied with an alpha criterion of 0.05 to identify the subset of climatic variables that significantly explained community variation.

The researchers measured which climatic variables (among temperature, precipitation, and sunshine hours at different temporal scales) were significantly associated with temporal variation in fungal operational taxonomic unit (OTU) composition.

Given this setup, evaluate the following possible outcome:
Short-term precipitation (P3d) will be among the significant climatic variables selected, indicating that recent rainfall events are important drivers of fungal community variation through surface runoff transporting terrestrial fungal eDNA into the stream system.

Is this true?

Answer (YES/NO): NO